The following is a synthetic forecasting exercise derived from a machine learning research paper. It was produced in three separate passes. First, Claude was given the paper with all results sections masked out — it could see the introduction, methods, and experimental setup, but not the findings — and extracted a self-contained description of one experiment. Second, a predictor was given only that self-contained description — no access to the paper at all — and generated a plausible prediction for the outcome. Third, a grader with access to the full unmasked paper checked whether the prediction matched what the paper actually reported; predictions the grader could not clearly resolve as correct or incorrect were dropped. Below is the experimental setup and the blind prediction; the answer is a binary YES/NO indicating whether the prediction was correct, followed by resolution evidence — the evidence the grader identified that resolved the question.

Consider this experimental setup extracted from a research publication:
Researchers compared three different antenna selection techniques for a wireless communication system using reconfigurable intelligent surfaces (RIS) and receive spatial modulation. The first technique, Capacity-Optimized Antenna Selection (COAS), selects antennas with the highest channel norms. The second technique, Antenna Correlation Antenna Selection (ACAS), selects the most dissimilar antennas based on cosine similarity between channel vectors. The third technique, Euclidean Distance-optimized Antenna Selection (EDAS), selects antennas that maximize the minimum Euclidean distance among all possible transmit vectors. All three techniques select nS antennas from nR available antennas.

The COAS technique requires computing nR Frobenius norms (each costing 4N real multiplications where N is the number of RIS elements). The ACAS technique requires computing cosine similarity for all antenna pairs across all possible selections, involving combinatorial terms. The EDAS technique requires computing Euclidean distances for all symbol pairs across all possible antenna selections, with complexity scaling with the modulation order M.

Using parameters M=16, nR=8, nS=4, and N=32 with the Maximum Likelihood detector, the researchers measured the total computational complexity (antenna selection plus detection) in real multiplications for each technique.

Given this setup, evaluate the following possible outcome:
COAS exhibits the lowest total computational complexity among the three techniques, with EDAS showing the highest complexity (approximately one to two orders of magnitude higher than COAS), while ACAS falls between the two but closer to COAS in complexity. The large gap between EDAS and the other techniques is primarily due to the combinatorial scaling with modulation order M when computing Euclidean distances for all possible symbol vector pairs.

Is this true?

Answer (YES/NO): NO